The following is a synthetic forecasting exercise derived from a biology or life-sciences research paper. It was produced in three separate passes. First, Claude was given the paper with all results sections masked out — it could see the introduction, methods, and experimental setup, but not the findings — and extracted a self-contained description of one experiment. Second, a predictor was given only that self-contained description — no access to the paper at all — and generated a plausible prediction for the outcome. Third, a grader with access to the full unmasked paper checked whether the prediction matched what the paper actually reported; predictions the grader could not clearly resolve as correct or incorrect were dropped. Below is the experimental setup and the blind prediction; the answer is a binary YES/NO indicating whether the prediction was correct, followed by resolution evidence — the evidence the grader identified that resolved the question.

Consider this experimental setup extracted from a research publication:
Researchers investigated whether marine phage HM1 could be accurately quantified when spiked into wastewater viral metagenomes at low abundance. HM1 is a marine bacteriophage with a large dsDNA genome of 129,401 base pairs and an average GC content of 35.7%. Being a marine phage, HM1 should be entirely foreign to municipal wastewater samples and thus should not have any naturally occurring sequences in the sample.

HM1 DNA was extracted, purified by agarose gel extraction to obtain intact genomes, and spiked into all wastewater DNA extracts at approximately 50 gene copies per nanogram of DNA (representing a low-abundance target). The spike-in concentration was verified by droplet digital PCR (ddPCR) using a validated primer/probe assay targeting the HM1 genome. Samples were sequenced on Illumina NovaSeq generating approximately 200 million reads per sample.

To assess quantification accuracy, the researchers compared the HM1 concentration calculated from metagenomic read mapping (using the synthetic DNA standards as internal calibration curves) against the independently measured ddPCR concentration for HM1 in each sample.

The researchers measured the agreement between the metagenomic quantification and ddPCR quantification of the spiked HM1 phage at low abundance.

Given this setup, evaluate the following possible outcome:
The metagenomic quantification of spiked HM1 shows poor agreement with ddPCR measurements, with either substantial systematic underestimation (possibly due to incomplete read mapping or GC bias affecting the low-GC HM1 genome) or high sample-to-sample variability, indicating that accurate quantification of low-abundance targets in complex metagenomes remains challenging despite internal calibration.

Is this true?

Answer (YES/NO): NO